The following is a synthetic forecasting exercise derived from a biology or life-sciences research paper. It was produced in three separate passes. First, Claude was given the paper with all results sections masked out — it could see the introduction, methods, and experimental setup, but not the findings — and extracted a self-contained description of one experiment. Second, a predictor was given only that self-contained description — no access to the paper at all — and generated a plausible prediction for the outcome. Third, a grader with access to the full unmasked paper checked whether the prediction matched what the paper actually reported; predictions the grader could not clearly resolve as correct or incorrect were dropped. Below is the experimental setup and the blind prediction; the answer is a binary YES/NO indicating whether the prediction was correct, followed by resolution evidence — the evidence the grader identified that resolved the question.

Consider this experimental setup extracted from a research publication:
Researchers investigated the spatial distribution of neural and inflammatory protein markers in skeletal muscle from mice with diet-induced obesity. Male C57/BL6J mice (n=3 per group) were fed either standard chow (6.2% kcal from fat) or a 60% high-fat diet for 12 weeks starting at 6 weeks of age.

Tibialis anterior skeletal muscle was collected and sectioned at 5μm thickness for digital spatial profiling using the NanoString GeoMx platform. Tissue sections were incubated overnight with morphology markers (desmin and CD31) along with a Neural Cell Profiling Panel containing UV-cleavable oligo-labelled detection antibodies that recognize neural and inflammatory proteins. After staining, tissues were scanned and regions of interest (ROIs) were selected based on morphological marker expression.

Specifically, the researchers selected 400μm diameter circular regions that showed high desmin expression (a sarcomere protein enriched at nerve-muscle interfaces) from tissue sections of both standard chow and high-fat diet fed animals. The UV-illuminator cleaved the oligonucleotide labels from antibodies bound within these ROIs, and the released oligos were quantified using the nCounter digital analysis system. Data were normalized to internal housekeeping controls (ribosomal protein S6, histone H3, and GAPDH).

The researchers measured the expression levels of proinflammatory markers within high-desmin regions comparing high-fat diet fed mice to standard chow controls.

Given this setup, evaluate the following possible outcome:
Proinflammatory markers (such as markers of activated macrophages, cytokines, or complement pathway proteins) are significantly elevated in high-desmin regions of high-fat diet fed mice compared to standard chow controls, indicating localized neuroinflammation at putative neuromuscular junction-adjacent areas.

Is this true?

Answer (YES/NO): YES